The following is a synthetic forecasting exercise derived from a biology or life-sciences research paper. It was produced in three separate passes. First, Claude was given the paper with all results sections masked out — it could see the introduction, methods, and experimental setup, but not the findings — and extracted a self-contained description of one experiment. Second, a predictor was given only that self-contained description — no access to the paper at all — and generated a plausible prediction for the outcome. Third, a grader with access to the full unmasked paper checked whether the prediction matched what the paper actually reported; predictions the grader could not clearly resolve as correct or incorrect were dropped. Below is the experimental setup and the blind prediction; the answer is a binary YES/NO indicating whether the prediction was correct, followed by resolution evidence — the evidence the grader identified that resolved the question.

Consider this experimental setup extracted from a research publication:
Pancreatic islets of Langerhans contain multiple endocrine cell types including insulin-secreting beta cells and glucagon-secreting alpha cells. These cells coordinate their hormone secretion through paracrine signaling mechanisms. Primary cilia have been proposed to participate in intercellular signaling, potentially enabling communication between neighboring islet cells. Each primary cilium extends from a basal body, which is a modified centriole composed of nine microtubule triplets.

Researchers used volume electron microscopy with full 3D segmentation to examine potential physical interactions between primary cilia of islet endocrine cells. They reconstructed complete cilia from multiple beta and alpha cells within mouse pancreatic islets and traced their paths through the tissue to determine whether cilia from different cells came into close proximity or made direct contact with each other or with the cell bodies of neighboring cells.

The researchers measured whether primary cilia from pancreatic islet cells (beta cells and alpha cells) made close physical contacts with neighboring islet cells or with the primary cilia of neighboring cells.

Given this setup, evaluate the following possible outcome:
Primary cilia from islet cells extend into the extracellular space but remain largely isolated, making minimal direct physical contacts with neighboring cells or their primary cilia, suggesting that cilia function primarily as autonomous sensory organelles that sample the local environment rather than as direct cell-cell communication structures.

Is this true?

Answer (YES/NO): NO